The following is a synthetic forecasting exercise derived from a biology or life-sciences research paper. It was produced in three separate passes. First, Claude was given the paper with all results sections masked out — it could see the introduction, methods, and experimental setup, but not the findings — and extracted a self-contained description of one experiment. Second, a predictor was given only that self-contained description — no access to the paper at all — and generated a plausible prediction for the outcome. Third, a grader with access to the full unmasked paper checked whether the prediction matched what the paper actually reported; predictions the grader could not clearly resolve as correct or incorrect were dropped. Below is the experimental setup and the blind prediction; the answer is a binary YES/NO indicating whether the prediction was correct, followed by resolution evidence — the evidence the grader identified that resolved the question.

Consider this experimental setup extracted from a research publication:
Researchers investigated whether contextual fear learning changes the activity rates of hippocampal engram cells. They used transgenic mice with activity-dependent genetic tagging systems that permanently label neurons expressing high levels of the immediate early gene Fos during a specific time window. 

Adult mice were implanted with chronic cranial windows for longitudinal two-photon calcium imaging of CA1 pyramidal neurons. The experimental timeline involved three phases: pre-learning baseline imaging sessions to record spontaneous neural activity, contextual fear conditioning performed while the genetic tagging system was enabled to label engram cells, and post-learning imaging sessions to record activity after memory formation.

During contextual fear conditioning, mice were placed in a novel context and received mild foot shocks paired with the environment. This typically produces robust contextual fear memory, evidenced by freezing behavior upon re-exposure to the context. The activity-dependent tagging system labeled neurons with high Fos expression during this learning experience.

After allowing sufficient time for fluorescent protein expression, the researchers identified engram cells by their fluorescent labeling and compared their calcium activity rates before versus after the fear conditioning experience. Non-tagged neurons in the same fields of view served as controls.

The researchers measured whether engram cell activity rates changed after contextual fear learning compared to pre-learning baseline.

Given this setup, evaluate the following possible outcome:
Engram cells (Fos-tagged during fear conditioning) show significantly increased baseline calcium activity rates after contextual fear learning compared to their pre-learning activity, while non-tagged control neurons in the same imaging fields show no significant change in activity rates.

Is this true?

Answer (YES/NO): NO